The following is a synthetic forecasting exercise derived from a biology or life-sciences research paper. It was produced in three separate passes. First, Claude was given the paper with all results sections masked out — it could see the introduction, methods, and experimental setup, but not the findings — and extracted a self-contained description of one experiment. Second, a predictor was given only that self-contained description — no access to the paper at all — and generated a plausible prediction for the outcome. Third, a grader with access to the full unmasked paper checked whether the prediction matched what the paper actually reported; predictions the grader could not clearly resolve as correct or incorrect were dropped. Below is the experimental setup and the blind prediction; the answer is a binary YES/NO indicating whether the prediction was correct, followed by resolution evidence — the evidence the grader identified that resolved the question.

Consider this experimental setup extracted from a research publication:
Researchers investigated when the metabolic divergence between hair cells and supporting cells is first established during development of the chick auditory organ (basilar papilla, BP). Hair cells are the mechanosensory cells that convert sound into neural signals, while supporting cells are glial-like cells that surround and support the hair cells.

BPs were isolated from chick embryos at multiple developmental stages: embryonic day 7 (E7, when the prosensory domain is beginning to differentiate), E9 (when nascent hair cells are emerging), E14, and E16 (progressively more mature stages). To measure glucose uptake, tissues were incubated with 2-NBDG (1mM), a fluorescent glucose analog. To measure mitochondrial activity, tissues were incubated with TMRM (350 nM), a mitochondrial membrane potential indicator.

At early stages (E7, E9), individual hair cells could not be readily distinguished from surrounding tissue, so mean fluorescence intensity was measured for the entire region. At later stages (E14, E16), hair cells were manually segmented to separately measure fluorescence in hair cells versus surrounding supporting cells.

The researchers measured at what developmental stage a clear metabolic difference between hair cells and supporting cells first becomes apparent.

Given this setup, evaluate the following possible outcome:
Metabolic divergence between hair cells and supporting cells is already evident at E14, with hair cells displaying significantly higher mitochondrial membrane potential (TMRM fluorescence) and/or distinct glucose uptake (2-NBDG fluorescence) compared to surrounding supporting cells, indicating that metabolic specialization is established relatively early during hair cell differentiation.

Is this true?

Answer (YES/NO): YES